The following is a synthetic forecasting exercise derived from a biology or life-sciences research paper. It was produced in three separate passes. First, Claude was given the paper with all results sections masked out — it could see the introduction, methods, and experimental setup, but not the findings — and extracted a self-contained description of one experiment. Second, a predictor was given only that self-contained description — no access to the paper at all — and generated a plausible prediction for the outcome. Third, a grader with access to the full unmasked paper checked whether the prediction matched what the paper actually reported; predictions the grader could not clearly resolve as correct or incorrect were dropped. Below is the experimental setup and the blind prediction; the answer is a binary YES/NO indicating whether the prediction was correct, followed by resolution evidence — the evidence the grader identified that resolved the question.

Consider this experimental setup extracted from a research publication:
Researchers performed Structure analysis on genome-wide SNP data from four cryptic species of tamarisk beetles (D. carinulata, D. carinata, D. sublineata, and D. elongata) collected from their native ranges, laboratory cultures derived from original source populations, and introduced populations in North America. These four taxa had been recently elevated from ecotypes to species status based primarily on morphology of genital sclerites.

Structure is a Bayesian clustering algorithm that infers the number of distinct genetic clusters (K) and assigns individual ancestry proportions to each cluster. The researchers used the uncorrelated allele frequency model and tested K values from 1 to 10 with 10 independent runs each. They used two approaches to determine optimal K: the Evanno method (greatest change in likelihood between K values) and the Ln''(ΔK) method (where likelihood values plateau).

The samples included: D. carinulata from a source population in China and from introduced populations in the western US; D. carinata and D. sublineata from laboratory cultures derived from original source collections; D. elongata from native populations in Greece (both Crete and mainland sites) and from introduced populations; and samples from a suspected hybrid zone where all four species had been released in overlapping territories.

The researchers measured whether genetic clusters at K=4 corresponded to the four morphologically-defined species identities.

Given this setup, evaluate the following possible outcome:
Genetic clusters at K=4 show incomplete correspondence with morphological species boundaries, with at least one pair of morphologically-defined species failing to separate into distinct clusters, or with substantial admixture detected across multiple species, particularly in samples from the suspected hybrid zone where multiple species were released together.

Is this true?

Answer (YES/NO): NO